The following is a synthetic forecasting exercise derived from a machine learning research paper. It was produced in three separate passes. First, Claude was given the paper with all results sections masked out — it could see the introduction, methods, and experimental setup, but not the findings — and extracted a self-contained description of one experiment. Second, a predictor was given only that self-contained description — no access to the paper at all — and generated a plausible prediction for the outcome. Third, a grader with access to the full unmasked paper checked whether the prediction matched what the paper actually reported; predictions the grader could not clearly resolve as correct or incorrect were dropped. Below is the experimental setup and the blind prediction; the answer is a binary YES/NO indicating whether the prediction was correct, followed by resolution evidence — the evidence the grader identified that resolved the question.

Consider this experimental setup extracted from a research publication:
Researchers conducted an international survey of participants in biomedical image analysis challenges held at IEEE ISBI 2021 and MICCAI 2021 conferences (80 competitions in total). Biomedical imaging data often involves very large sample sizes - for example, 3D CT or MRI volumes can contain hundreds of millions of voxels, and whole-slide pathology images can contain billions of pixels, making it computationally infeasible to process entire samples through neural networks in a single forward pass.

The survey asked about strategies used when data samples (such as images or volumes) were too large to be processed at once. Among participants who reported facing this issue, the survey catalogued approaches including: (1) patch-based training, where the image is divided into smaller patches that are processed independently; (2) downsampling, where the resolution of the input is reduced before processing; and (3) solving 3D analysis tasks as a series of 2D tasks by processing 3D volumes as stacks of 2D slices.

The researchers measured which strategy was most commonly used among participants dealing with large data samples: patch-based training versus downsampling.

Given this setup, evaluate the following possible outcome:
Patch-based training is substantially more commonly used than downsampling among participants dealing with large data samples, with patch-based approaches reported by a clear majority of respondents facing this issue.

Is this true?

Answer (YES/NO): YES